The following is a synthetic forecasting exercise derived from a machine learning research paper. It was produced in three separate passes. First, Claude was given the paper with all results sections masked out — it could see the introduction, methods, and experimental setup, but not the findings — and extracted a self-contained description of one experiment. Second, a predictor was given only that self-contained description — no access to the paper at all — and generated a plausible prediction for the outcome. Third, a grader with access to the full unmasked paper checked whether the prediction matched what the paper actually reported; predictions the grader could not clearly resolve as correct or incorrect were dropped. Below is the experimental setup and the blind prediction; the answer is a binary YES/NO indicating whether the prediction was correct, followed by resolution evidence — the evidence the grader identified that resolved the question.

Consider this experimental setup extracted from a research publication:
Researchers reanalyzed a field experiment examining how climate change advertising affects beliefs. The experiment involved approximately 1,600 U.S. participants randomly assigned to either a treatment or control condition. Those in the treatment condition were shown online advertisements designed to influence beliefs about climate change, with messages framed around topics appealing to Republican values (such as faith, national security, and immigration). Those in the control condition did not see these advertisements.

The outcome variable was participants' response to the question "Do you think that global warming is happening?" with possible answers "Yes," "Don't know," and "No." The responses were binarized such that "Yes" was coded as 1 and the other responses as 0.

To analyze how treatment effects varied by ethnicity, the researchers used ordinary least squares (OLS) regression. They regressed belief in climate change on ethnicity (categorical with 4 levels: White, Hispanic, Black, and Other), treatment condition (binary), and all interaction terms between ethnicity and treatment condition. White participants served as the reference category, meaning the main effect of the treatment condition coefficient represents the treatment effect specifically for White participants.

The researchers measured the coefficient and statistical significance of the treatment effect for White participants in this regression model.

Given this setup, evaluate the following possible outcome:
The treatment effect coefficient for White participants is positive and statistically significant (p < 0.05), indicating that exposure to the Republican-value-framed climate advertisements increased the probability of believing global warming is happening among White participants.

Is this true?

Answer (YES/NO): NO